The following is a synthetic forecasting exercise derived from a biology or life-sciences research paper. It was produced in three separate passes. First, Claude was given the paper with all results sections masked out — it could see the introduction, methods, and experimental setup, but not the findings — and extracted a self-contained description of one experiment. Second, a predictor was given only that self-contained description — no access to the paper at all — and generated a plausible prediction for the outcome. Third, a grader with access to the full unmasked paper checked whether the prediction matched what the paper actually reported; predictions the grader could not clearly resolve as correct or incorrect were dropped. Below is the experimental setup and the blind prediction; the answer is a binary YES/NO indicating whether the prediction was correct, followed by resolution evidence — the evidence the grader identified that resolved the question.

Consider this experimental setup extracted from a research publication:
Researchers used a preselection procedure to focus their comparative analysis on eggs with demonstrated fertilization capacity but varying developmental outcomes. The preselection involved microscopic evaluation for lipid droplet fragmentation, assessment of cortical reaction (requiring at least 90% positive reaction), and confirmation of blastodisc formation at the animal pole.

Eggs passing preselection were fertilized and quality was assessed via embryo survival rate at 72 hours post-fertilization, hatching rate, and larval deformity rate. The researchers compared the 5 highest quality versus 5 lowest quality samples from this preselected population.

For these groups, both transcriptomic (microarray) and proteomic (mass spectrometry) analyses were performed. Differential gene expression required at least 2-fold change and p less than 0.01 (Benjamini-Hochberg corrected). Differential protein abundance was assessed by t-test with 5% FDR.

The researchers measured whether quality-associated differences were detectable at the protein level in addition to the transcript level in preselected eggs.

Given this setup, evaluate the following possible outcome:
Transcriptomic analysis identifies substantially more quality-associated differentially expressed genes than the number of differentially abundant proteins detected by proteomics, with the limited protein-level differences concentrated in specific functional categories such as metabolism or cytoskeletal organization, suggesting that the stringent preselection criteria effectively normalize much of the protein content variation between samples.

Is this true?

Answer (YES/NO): NO